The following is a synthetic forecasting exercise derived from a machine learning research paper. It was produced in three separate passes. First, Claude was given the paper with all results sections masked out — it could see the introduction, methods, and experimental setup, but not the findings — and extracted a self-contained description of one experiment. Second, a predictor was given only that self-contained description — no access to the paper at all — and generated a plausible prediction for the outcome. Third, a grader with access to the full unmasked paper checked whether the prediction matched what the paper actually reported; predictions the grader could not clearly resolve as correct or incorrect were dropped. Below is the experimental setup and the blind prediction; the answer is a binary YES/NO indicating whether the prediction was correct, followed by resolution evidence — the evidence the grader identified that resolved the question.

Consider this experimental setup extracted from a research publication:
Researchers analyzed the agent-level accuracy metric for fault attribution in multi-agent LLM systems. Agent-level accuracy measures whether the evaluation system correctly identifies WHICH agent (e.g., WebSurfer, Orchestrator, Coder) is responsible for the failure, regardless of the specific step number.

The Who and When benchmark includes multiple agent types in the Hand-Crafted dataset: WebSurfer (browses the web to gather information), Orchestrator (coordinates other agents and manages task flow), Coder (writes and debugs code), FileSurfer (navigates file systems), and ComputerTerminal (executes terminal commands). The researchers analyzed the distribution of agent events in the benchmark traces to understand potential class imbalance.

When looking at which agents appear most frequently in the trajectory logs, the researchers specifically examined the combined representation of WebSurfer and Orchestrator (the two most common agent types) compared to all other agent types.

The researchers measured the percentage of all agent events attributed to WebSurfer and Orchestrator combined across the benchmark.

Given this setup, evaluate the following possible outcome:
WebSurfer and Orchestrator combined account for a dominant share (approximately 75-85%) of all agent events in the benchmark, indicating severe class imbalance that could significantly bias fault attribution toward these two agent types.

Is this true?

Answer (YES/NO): NO